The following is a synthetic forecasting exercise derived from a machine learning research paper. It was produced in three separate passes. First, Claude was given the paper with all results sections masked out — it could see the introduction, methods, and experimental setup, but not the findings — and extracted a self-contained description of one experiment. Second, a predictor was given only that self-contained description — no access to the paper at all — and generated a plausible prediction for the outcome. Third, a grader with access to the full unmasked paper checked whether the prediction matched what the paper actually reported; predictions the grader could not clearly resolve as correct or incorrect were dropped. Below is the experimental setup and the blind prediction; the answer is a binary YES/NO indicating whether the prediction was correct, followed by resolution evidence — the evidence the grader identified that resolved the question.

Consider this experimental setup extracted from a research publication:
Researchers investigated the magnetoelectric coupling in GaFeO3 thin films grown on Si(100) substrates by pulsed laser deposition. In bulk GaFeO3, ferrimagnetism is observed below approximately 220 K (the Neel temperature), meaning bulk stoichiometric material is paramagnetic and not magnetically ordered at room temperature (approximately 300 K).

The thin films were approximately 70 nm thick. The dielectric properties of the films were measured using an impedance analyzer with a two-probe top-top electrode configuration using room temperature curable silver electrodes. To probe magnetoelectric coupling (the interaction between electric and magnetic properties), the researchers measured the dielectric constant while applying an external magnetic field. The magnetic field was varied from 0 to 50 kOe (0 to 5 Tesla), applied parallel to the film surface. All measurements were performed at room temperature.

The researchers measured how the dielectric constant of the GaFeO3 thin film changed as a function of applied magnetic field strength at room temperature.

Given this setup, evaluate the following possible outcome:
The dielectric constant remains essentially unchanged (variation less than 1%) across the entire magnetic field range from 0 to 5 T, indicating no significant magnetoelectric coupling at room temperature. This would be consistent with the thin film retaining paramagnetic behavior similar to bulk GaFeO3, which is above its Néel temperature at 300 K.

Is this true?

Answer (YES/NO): NO